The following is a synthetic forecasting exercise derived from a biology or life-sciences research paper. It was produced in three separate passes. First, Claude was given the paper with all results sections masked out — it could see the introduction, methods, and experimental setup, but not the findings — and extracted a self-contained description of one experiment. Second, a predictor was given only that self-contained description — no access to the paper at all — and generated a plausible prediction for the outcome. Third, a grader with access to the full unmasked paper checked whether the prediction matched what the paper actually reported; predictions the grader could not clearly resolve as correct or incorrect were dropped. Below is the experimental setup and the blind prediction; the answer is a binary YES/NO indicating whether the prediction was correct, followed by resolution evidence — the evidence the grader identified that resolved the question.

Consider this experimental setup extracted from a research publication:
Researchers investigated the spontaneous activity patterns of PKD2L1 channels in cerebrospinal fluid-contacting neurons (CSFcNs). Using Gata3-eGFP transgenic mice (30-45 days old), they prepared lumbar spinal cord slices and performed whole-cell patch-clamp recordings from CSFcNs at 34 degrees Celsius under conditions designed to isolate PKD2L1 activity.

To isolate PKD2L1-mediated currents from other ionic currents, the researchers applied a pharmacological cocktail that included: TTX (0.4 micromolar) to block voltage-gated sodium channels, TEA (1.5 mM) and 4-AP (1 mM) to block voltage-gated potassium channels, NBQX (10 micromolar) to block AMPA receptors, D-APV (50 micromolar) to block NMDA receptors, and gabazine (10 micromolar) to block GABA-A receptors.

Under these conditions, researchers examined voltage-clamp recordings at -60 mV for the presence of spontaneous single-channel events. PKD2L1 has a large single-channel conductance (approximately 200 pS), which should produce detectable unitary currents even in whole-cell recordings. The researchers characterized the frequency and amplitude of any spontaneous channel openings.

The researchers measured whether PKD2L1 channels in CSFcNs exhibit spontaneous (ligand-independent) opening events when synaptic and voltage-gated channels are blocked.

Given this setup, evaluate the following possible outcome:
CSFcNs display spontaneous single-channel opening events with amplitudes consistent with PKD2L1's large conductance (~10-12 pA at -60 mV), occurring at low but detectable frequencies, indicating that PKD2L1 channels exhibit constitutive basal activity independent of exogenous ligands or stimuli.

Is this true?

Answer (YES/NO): NO